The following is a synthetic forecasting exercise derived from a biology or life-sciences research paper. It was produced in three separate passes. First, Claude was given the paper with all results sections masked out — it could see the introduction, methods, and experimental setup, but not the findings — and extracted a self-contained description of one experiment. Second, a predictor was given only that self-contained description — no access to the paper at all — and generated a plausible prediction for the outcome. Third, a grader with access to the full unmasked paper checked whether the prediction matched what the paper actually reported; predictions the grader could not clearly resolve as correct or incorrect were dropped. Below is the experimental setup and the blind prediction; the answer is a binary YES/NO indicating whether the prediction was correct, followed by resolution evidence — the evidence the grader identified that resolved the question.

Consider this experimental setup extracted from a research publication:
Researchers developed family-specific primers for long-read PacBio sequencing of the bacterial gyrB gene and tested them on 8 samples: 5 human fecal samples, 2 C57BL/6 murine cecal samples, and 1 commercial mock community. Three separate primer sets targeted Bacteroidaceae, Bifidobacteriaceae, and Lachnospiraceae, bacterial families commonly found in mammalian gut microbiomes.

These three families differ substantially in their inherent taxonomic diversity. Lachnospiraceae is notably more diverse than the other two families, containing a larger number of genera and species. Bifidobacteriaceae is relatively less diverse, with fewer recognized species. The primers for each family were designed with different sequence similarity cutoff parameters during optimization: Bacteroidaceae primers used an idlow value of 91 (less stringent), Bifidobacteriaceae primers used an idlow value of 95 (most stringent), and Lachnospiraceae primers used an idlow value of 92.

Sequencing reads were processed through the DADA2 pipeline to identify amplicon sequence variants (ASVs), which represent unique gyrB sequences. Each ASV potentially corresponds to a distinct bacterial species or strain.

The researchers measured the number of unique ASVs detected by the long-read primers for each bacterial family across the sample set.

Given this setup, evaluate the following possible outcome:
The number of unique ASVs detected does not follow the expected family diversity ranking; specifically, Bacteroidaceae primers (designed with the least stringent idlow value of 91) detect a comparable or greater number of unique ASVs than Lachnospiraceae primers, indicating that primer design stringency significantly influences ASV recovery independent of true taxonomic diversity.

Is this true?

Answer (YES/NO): NO